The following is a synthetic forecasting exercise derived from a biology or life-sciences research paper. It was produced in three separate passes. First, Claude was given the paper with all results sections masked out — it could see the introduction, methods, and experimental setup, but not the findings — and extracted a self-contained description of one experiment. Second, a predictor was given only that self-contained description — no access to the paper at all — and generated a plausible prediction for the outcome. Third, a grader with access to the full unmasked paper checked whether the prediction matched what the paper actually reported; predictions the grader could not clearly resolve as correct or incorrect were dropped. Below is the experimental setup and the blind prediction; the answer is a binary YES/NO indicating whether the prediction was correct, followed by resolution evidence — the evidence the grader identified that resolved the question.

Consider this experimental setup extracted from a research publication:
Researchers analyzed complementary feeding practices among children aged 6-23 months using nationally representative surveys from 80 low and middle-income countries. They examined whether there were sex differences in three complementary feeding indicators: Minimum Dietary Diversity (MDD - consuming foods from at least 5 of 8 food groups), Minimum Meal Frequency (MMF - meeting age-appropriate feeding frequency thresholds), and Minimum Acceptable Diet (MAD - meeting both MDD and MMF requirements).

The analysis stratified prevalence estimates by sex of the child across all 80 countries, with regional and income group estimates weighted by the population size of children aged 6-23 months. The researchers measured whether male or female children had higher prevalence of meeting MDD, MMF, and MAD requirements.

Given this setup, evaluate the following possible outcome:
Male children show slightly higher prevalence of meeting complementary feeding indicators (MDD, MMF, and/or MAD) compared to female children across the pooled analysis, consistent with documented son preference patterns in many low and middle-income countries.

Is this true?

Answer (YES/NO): NO